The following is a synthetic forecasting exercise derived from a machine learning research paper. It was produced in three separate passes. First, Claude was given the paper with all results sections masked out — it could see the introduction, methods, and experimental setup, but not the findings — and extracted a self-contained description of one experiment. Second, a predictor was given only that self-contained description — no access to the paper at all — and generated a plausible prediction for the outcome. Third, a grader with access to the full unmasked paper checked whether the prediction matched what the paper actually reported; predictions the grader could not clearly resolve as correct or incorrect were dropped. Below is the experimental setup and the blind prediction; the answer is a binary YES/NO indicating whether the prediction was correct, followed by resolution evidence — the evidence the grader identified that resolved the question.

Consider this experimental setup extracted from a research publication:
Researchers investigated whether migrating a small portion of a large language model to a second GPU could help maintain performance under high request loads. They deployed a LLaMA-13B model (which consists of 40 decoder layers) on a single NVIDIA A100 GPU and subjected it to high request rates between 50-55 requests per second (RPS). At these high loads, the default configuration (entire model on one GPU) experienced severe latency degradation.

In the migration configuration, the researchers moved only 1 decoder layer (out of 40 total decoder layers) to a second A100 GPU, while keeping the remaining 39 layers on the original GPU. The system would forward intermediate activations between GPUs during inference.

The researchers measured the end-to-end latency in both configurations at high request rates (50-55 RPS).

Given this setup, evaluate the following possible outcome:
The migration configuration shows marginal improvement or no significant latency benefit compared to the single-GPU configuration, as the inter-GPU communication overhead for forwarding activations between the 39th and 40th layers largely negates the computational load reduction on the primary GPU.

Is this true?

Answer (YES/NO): NO